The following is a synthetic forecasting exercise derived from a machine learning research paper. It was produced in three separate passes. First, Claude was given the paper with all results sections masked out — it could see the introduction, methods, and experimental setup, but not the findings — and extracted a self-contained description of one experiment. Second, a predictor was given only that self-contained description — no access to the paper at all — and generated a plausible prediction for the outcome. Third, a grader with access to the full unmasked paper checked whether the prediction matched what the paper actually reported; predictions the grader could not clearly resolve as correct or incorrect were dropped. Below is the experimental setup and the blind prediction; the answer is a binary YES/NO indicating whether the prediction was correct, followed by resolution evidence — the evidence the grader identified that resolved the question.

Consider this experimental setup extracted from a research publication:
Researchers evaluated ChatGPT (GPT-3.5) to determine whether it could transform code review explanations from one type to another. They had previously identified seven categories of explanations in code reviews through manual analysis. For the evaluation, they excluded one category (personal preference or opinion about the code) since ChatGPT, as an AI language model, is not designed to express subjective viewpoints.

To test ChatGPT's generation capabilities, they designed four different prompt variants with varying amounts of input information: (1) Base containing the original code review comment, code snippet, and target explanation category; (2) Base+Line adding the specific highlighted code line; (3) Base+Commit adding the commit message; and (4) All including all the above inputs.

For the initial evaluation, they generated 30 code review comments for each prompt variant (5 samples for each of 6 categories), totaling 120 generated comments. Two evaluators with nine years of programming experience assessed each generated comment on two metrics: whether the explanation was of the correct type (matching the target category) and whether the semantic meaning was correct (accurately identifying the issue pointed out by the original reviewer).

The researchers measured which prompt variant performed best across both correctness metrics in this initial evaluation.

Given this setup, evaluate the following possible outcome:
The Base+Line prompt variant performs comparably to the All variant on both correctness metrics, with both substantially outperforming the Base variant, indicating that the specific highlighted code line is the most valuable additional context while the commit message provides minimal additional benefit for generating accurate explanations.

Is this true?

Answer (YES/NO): NO